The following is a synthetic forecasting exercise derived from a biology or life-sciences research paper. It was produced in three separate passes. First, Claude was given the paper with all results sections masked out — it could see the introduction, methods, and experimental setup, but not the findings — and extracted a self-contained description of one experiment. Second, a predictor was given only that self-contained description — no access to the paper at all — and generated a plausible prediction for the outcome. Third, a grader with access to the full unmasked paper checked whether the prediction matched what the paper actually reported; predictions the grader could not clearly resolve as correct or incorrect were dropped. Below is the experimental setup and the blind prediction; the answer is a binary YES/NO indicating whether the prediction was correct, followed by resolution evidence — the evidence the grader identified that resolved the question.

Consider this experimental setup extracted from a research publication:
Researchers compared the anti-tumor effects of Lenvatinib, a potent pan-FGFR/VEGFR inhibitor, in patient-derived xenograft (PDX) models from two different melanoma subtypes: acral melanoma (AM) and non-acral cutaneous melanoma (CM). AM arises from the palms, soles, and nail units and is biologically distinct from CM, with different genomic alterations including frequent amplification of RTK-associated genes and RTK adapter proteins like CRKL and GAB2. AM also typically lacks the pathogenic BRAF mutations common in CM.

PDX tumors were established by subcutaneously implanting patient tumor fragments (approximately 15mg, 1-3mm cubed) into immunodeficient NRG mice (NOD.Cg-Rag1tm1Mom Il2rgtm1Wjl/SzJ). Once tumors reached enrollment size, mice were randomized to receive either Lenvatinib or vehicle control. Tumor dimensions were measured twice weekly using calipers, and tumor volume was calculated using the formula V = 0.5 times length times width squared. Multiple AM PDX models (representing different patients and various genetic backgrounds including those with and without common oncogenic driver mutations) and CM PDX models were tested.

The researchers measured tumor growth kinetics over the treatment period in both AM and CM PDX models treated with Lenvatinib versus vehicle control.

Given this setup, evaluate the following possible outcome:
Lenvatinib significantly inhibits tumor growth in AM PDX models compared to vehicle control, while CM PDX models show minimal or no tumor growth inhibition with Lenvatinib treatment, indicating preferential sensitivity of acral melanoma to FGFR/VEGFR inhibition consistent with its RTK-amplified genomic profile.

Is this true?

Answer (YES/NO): NO